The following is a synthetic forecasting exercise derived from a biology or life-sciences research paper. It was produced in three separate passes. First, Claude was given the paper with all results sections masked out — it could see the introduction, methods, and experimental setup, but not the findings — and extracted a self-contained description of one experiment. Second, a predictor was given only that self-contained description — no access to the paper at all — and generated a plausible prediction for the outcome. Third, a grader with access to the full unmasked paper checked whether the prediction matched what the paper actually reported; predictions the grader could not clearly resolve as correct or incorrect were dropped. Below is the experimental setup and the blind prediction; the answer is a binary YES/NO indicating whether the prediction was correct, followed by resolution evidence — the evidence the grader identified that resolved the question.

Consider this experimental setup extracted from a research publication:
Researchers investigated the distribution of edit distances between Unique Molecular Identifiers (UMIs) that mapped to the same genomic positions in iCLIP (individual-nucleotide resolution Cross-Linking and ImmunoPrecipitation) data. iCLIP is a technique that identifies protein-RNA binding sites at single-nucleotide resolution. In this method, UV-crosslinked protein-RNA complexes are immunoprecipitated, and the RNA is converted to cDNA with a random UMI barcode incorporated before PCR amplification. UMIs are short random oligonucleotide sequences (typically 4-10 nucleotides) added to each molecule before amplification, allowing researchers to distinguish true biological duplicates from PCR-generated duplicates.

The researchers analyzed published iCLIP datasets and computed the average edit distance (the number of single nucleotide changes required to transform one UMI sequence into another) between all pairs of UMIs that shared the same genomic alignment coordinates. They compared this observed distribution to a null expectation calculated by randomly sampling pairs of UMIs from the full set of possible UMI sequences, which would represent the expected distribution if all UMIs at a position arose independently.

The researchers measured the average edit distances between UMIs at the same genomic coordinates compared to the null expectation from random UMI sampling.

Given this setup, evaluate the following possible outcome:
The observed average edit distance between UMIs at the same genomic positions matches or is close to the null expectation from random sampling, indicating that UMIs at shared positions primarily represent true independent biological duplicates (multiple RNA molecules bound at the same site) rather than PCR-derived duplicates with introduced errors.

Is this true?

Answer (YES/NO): NO